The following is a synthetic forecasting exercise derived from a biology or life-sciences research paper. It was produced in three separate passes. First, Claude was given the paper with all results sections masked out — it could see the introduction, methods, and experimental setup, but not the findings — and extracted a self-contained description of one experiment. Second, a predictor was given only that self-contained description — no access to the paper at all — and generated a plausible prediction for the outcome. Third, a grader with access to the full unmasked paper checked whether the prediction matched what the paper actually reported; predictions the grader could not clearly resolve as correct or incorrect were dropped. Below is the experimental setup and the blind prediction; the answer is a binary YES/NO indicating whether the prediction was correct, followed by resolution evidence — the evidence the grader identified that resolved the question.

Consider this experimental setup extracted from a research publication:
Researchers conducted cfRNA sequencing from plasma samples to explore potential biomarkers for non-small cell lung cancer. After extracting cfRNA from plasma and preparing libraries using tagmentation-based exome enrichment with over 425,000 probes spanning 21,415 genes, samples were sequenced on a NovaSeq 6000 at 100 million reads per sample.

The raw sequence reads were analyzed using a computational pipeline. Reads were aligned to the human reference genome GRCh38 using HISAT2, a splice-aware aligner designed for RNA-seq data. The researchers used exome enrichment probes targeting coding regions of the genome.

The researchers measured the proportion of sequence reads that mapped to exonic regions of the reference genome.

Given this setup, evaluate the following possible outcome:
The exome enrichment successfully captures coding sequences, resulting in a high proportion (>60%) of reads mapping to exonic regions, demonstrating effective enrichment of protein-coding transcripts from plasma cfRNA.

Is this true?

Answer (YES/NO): YES